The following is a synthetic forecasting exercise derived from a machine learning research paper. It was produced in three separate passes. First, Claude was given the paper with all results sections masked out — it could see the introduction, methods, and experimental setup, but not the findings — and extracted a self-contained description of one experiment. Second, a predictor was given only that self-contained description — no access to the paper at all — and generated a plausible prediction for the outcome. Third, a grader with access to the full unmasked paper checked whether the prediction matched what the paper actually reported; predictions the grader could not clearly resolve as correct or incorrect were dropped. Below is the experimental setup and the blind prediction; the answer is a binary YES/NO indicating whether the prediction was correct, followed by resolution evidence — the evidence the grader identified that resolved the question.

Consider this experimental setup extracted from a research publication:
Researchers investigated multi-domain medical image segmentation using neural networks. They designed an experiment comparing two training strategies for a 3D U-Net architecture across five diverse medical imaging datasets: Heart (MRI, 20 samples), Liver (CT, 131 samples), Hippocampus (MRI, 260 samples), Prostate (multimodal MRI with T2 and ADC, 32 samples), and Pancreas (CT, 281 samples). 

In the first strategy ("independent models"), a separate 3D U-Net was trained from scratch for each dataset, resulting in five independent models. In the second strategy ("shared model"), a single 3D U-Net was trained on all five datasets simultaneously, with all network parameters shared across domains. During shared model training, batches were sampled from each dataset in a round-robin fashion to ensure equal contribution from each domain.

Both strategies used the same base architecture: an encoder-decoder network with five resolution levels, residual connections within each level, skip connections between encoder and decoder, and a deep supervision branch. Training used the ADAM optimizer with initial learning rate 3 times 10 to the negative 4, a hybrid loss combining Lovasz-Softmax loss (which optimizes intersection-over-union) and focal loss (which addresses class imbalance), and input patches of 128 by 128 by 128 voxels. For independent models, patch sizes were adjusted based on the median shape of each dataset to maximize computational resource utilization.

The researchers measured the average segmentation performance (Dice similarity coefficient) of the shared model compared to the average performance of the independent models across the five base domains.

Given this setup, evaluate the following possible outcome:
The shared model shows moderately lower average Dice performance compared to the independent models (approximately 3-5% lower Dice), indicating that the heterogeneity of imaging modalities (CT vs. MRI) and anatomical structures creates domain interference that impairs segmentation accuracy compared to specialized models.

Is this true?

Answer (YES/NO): NO